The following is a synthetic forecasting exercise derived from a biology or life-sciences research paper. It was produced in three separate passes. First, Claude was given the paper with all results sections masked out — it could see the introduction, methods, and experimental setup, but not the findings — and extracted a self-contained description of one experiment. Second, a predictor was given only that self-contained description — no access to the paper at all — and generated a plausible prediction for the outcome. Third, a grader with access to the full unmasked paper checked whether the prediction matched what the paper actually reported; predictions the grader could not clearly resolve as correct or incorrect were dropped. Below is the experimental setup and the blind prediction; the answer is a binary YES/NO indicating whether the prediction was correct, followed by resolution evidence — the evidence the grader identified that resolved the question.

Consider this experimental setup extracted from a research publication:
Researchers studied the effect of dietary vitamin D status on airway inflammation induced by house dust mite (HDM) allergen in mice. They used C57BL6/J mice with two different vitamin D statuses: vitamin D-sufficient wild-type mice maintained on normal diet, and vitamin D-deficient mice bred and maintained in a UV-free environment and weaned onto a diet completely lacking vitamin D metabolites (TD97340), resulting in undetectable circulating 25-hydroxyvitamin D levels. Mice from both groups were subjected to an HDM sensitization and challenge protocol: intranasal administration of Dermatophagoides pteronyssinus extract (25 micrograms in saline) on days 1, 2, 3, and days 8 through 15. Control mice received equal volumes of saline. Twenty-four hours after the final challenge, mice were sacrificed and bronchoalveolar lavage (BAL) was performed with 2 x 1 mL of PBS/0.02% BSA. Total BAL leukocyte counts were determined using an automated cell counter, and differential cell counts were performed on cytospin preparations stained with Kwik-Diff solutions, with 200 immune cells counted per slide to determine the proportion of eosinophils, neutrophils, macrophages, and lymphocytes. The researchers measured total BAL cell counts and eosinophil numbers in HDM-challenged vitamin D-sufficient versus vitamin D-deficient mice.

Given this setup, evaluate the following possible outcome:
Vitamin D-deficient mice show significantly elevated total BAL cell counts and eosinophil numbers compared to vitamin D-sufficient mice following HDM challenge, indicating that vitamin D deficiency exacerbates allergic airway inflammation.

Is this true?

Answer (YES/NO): YES